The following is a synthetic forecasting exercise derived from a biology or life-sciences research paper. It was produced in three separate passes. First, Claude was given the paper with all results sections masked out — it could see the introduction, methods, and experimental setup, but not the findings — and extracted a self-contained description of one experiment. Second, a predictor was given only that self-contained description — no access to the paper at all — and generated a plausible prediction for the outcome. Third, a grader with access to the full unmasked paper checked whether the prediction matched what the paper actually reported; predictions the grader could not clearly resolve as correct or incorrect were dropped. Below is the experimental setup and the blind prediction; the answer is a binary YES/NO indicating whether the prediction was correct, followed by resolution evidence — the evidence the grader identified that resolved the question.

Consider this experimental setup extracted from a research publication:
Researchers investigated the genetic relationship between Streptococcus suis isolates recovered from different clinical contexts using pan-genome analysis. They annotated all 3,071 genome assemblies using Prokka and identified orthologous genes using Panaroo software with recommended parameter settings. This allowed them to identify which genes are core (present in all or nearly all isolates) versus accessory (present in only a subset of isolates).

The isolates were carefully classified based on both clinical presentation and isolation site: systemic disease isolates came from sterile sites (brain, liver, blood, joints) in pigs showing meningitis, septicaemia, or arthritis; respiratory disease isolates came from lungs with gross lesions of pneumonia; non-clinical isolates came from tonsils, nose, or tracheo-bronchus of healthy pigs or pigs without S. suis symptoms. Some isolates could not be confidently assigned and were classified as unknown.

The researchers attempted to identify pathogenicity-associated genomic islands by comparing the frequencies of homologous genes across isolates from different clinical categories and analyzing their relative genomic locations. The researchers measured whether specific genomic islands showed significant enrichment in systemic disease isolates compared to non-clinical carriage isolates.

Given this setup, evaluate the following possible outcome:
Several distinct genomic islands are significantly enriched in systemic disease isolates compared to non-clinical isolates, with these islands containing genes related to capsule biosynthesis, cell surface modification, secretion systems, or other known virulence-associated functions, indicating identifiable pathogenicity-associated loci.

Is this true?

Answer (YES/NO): NO